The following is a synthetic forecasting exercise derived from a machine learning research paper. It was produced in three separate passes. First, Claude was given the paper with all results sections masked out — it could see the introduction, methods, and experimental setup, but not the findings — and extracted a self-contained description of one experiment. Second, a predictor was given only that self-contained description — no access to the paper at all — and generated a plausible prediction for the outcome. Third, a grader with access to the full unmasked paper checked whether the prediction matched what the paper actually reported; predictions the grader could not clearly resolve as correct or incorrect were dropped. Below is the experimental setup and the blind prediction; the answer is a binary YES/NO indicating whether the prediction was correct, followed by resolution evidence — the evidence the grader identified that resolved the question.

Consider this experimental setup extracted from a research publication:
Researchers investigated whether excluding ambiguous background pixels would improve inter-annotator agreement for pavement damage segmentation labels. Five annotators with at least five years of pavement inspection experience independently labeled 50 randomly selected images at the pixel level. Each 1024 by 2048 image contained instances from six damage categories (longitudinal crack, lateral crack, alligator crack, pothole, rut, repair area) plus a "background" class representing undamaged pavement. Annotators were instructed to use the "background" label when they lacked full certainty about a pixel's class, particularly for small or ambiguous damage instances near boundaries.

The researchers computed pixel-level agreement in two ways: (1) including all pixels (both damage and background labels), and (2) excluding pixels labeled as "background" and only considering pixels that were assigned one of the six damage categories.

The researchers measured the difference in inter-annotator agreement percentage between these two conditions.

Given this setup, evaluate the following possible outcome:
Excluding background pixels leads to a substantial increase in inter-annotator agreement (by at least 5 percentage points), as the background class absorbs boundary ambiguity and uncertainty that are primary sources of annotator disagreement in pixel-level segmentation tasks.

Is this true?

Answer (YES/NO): NO